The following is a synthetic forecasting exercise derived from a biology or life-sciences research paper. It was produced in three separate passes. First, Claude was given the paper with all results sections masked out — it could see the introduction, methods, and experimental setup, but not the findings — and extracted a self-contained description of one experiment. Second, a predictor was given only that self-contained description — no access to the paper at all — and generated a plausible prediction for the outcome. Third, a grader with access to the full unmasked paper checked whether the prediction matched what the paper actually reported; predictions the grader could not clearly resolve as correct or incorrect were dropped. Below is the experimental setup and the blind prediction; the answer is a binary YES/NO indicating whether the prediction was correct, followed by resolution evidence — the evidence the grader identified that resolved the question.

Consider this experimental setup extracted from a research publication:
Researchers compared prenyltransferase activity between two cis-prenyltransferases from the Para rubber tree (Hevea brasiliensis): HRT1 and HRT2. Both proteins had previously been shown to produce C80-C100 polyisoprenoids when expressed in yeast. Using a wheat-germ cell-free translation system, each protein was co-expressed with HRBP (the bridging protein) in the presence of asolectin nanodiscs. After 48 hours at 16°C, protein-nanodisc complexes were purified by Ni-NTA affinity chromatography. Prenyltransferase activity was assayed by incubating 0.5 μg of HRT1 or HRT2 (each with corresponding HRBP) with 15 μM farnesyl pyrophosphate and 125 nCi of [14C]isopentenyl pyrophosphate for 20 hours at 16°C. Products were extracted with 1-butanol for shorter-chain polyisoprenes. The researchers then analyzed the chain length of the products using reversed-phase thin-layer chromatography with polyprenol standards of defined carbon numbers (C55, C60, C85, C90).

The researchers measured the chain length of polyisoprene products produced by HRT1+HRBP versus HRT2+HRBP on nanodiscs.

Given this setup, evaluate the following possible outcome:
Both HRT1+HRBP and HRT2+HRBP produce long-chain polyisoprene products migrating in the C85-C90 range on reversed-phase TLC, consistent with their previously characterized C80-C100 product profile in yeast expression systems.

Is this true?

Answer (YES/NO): NO